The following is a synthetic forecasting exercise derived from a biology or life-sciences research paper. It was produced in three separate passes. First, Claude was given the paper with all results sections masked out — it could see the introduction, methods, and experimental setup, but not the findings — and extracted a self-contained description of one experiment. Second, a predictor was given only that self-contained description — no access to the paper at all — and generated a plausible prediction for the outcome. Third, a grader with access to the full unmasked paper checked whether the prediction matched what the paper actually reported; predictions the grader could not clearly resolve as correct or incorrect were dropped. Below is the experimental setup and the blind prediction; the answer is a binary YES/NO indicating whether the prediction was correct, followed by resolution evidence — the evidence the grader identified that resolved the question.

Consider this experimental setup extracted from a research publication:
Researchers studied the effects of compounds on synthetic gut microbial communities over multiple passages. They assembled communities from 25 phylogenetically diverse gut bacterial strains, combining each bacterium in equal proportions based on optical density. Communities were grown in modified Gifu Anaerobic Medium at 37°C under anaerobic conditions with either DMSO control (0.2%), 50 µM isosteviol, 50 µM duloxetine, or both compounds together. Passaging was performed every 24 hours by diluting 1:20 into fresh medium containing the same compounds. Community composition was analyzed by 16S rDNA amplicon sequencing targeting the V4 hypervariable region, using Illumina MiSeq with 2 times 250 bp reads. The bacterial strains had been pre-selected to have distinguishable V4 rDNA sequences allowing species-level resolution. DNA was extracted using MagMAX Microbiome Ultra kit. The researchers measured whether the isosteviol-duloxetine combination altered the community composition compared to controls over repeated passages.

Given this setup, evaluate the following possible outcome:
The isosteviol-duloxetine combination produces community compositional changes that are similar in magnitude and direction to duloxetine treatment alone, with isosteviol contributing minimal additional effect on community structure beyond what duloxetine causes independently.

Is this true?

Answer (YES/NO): NO